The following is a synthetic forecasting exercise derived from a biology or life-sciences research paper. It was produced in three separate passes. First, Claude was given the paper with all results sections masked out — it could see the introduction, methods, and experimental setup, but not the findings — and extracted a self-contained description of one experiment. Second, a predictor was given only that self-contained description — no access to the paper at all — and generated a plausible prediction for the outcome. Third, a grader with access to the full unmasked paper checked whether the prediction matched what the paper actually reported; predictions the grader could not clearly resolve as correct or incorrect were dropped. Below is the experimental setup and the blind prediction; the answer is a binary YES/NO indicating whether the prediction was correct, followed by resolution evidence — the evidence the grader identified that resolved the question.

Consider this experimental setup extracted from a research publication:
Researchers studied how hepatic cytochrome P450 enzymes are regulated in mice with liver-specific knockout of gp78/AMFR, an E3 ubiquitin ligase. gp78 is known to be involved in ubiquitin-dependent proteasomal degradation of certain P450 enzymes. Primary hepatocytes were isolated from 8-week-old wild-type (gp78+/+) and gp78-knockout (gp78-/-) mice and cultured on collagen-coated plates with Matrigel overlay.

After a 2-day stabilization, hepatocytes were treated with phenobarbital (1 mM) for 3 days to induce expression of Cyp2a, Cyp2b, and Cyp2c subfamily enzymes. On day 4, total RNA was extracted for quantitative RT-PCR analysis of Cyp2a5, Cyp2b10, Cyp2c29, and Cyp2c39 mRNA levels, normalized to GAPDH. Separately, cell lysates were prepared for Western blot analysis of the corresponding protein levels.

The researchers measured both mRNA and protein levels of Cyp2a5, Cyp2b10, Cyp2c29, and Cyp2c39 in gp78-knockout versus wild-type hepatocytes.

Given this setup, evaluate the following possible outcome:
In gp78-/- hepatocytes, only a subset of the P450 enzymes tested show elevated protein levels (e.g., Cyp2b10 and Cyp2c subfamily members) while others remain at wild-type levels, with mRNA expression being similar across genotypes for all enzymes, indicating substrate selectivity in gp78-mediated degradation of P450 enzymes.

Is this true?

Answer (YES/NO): NO